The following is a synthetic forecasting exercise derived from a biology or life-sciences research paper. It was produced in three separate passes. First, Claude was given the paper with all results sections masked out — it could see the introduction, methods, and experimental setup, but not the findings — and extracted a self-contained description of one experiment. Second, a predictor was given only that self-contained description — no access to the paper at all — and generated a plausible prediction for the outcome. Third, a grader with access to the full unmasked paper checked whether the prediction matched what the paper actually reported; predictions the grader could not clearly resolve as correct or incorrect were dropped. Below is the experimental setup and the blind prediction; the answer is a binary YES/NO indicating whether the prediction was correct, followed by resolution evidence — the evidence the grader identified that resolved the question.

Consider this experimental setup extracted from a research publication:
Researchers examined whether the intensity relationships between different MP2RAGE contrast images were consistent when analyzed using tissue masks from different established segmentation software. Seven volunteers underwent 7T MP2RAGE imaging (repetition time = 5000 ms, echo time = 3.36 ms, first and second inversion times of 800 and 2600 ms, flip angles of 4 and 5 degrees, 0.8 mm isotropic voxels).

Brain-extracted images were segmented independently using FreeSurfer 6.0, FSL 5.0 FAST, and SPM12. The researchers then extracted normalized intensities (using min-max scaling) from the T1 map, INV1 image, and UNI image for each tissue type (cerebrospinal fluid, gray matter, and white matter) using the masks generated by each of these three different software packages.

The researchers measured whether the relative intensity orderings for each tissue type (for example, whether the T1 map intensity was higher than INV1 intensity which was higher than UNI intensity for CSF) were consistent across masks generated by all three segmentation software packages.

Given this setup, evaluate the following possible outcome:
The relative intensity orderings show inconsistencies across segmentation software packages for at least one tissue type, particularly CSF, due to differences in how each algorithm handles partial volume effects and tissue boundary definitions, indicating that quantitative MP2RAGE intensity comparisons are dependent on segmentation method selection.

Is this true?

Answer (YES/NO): NO